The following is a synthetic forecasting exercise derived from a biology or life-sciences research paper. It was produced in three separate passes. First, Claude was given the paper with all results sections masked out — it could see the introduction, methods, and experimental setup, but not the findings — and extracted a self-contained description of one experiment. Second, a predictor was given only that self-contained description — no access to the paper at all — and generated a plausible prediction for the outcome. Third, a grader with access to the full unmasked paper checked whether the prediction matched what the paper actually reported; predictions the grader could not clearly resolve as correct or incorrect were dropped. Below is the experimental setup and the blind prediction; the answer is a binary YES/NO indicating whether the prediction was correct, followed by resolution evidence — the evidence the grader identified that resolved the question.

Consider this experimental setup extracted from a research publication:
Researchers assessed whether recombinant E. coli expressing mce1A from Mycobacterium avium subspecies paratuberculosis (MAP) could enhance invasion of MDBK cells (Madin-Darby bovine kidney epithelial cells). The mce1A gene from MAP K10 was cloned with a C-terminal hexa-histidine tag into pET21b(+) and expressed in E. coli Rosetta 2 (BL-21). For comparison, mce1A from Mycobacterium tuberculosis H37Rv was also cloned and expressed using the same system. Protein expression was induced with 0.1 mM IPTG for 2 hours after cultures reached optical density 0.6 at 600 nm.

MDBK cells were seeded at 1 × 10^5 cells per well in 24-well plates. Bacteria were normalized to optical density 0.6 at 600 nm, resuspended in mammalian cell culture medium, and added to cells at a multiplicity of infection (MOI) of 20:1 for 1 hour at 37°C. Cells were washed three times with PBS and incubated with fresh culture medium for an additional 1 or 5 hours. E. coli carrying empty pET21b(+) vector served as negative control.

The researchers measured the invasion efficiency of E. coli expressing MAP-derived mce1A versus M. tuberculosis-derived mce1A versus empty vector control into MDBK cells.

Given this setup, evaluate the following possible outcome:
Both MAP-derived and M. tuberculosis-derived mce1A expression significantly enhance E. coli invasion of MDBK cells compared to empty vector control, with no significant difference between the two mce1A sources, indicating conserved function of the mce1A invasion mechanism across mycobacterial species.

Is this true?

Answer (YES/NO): NO